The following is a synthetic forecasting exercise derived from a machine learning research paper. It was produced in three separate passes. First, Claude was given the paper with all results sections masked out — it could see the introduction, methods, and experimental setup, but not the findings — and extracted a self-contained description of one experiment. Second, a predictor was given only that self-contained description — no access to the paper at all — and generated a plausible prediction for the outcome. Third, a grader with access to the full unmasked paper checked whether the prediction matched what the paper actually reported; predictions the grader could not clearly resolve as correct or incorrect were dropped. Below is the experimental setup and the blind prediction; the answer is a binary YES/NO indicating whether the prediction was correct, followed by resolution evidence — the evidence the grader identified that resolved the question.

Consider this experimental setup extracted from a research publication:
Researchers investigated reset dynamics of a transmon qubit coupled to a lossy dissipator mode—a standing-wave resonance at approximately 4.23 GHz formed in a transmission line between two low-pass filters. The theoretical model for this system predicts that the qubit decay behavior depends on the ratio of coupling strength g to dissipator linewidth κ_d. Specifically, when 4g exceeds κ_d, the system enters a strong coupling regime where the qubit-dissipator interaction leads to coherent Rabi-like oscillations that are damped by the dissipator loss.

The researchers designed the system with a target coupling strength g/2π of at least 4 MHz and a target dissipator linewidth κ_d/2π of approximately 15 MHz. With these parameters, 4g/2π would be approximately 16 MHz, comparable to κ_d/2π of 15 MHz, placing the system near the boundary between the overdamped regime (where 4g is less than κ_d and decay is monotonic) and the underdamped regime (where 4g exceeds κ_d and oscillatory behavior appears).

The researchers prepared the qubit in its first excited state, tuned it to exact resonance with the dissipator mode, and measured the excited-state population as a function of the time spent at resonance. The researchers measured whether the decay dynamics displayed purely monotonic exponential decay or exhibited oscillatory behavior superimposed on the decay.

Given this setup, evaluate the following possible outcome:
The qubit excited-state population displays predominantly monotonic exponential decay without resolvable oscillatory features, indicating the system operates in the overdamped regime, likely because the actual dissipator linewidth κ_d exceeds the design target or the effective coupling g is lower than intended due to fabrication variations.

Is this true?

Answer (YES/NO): NO